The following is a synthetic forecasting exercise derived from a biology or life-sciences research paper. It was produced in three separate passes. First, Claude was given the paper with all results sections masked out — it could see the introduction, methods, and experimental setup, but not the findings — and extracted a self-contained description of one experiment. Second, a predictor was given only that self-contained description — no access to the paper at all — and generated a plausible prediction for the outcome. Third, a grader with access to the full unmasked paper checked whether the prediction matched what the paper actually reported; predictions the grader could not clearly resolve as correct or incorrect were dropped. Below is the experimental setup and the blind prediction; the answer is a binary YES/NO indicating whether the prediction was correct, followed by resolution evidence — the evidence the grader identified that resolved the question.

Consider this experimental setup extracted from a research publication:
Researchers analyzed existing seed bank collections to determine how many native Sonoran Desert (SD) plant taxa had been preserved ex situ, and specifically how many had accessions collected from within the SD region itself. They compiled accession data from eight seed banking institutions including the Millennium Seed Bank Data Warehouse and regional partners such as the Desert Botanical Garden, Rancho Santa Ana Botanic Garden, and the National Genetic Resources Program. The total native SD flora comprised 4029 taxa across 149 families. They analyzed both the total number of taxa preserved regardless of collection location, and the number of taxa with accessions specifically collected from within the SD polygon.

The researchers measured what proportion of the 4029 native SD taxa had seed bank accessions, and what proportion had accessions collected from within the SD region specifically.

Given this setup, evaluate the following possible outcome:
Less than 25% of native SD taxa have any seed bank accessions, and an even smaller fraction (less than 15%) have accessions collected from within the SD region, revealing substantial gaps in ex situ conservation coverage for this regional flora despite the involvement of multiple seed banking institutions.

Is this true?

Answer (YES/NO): NO